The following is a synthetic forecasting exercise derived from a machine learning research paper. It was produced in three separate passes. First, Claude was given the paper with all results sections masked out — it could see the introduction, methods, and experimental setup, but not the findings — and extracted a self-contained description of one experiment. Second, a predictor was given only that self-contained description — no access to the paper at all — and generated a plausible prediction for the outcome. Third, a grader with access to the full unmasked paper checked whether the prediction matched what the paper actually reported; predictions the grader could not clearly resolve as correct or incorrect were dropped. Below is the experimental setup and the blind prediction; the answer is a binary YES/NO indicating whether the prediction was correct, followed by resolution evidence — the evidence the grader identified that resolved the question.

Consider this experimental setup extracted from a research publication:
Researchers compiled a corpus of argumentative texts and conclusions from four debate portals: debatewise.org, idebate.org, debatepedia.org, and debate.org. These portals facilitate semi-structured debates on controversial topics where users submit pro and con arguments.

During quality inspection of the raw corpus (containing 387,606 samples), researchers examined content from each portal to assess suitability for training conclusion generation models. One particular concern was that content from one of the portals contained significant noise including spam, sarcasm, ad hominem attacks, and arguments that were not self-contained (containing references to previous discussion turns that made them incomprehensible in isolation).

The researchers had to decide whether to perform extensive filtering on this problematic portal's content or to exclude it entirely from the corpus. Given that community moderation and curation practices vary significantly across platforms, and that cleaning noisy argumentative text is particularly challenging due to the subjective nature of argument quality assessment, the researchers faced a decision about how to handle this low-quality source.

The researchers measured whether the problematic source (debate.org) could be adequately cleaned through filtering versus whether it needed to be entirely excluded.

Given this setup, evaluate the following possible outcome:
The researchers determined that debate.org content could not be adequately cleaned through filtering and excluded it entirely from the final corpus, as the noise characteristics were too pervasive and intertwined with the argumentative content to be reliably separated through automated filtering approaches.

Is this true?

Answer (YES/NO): YES